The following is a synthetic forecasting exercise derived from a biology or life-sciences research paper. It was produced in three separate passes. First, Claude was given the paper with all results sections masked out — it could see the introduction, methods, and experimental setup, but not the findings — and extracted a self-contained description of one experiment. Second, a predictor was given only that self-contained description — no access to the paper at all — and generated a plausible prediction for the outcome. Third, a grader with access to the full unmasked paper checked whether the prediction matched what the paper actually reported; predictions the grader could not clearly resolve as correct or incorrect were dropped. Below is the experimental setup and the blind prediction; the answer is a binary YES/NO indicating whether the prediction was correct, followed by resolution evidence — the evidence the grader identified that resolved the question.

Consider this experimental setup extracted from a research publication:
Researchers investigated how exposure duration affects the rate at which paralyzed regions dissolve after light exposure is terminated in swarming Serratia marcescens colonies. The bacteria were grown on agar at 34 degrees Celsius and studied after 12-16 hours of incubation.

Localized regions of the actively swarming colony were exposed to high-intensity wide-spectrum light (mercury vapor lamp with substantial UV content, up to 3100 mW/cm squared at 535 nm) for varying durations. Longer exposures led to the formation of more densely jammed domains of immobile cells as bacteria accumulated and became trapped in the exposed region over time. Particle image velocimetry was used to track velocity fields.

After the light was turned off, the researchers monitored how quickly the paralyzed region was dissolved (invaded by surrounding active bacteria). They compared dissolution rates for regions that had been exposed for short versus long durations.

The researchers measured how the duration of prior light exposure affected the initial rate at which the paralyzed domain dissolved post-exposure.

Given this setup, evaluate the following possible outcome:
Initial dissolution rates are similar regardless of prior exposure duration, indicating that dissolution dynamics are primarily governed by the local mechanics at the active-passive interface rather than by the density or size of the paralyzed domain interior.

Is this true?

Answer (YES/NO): NO